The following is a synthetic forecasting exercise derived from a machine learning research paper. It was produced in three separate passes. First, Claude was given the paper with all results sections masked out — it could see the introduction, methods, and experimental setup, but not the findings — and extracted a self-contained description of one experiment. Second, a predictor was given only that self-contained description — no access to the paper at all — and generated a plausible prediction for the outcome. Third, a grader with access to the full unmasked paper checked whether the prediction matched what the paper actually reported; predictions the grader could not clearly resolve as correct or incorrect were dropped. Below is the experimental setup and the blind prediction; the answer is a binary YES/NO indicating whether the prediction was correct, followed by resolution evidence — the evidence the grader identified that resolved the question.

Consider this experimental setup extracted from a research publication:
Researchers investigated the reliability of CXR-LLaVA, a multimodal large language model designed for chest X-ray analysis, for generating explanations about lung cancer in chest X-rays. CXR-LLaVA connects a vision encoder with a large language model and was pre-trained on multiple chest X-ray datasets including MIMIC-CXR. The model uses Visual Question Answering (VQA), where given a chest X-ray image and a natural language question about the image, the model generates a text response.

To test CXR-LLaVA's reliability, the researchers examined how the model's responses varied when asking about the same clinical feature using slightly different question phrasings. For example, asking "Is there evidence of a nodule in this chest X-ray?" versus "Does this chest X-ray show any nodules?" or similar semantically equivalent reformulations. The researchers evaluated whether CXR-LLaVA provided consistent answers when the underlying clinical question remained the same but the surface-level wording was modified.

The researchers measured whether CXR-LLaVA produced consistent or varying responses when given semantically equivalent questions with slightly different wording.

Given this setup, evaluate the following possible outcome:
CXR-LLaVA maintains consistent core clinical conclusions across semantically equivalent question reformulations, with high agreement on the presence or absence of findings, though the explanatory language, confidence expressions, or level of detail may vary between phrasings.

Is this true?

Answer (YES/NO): NO